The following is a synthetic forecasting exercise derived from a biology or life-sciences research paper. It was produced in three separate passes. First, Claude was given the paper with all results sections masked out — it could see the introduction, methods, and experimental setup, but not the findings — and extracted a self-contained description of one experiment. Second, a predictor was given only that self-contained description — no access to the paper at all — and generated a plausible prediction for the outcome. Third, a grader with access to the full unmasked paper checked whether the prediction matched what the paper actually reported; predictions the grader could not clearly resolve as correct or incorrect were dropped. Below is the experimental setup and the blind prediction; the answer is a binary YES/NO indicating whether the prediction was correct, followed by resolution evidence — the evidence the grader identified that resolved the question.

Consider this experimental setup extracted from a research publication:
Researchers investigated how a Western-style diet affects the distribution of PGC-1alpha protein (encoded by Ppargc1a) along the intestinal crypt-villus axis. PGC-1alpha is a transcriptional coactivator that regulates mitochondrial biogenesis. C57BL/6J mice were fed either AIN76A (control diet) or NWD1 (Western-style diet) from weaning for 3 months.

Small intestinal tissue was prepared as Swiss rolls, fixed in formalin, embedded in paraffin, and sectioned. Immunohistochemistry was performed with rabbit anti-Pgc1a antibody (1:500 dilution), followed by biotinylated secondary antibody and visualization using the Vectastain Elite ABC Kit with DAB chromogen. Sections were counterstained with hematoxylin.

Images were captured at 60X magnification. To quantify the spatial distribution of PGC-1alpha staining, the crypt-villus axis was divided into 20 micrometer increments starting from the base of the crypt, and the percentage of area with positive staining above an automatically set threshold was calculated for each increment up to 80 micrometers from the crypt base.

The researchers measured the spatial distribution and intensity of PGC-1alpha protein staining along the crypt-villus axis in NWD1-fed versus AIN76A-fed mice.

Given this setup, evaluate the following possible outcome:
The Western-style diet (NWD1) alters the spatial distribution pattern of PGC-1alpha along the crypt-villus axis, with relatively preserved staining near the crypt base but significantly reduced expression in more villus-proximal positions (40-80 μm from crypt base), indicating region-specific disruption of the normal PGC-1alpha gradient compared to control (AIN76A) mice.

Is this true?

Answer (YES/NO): NO